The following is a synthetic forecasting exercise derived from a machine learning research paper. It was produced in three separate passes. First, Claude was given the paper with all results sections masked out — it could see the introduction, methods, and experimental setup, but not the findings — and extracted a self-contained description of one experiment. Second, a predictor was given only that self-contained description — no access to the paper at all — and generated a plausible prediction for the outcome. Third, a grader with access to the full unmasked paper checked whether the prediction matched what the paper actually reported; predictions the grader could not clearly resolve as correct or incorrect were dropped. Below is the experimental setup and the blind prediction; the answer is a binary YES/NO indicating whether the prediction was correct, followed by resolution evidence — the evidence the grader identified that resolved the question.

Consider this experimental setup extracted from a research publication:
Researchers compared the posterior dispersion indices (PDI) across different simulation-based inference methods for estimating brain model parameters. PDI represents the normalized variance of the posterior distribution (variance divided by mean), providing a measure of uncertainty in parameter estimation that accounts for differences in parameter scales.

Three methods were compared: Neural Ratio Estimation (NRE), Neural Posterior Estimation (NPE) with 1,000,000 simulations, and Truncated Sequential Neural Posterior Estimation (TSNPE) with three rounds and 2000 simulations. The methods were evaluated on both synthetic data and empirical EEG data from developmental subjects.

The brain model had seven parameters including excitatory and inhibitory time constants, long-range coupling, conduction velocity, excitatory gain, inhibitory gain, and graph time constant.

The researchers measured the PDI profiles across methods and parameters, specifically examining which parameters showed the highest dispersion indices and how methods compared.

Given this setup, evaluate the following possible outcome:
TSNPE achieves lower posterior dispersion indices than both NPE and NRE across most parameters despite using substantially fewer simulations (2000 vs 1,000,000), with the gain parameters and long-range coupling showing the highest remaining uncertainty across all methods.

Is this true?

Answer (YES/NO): NO